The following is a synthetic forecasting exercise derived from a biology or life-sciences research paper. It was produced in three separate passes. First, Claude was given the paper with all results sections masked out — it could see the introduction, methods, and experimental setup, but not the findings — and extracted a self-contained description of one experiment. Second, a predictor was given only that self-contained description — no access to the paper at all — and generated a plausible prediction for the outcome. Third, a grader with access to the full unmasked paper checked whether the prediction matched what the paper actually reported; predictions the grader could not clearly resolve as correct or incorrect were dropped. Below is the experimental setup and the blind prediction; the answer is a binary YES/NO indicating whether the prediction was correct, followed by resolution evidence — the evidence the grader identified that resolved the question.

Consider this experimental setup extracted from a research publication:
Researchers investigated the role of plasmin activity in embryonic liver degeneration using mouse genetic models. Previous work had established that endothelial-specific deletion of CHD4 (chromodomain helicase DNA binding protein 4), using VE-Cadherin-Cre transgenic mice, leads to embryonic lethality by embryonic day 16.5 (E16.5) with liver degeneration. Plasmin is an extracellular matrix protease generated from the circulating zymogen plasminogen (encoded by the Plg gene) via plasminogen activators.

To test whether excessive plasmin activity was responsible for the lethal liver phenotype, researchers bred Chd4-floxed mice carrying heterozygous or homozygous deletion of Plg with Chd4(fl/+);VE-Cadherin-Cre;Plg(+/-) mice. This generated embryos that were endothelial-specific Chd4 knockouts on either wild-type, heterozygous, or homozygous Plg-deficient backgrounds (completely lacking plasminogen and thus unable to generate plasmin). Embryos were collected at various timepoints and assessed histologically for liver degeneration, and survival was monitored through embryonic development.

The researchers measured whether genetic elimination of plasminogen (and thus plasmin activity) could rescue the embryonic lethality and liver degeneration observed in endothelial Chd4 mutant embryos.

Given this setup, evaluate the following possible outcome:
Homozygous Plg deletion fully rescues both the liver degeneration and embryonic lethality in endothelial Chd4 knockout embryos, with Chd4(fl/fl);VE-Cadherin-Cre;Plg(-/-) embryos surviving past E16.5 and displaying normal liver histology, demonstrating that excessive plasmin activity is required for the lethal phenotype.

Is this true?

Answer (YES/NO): NO